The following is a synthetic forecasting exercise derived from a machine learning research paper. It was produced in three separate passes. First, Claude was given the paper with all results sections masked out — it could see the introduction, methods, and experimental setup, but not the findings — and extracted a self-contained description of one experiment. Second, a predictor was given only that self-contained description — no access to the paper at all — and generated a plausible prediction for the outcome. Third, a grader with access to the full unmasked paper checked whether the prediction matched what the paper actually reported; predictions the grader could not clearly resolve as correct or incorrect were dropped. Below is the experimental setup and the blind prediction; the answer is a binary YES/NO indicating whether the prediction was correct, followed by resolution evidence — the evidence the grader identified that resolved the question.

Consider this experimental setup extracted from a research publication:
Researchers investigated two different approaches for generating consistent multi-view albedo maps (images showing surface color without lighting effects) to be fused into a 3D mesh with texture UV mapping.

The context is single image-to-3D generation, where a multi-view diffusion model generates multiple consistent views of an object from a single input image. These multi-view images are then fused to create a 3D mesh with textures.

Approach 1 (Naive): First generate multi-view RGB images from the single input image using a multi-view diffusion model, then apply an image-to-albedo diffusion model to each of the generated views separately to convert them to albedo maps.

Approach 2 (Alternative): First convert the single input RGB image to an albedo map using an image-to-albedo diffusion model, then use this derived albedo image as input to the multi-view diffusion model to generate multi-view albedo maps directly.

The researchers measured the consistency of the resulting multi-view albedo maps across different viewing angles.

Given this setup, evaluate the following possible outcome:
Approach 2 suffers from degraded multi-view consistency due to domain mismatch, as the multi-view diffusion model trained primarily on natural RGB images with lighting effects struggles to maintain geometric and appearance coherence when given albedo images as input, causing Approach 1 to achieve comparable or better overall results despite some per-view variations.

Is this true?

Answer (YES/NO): NO